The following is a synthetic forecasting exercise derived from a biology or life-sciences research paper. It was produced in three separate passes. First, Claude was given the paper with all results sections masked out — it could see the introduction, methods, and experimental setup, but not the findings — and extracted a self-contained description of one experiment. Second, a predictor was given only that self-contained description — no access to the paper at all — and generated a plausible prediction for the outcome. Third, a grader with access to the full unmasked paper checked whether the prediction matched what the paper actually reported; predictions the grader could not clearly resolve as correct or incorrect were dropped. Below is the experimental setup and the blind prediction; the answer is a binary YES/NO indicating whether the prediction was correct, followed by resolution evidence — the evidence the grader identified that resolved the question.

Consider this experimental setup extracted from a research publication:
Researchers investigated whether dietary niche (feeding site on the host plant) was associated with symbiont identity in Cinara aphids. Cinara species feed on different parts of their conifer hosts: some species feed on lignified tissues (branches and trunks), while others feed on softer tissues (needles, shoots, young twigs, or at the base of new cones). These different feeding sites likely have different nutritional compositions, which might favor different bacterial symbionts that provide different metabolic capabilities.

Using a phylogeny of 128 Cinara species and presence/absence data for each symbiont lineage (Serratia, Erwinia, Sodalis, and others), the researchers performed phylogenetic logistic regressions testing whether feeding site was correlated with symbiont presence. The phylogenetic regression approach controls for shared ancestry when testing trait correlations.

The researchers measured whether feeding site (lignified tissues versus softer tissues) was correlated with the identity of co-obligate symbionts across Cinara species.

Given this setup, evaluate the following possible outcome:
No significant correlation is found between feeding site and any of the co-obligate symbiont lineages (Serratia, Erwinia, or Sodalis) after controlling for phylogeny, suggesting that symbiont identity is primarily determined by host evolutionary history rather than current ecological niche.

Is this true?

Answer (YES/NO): NO